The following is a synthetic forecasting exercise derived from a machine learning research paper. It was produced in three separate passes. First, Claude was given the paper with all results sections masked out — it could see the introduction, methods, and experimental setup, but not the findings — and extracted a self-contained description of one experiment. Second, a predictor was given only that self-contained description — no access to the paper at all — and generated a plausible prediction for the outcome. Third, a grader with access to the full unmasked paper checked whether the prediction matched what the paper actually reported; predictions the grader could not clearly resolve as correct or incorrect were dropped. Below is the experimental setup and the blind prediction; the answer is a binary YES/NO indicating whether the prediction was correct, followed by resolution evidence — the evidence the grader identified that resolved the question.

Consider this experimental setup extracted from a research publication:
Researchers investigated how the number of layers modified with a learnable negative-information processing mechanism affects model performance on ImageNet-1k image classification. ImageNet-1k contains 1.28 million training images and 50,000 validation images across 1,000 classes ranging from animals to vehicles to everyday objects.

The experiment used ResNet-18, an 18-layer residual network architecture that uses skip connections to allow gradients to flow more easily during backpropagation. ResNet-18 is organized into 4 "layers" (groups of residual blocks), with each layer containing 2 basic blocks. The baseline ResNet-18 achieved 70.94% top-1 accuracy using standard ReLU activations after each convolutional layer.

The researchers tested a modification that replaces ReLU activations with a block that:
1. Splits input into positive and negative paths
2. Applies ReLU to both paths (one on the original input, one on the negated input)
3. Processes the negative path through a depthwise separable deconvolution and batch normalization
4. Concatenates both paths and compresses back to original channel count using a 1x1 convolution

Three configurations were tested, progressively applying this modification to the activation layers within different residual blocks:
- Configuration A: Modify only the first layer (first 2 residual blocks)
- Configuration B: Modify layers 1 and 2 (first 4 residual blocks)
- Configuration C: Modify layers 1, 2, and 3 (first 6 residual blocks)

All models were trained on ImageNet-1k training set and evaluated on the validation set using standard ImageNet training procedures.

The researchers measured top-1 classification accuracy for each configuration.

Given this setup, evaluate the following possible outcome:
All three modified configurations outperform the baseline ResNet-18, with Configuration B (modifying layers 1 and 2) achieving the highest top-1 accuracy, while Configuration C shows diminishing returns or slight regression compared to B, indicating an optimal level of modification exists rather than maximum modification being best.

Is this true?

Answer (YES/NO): NO